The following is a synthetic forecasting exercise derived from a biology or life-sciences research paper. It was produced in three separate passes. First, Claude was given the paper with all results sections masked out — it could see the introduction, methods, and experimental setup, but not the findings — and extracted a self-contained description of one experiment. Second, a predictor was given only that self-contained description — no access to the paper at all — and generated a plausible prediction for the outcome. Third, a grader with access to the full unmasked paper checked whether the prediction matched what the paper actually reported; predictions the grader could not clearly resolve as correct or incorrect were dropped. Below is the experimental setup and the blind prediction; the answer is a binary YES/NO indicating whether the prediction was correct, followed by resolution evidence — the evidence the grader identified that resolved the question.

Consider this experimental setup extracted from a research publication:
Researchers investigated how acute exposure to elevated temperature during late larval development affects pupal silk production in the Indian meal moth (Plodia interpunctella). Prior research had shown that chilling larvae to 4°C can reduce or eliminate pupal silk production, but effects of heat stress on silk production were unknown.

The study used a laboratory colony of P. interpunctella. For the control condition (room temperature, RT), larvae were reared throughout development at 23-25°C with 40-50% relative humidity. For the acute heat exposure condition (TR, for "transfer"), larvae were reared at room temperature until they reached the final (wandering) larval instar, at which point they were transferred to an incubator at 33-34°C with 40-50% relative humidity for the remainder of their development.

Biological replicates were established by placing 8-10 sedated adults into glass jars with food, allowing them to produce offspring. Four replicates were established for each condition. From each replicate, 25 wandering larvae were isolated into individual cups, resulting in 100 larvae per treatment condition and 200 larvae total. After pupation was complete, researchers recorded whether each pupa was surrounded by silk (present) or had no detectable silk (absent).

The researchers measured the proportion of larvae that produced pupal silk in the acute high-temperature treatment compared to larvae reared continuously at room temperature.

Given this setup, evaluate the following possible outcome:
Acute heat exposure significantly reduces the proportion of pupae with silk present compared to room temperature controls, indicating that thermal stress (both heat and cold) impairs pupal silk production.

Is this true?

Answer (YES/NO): YES